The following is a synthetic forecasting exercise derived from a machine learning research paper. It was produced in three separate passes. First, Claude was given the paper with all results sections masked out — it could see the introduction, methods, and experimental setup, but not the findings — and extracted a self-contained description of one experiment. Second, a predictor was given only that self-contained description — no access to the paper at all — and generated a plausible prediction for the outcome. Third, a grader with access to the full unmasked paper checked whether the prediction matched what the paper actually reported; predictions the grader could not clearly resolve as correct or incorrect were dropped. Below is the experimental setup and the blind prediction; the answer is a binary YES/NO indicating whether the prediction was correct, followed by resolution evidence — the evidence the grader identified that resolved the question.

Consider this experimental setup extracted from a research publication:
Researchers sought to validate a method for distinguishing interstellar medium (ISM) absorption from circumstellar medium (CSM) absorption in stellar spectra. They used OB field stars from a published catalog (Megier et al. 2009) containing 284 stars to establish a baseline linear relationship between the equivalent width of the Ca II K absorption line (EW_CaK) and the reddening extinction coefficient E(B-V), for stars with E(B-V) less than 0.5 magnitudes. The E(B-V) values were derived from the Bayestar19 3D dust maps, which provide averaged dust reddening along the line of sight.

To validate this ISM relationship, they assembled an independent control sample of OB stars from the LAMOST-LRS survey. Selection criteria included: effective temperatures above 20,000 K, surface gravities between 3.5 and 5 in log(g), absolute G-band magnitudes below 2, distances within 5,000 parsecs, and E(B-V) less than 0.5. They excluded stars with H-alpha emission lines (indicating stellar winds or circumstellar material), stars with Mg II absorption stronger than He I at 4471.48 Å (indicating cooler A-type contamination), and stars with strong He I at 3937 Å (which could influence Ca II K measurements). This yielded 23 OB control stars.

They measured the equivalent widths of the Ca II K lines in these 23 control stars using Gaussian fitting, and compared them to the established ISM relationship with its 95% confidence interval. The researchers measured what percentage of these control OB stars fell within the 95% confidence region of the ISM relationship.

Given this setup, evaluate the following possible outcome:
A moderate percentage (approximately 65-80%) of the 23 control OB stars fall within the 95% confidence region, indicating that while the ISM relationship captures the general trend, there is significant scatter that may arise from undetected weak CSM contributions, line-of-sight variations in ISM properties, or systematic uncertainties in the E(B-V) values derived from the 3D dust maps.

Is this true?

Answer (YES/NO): NO